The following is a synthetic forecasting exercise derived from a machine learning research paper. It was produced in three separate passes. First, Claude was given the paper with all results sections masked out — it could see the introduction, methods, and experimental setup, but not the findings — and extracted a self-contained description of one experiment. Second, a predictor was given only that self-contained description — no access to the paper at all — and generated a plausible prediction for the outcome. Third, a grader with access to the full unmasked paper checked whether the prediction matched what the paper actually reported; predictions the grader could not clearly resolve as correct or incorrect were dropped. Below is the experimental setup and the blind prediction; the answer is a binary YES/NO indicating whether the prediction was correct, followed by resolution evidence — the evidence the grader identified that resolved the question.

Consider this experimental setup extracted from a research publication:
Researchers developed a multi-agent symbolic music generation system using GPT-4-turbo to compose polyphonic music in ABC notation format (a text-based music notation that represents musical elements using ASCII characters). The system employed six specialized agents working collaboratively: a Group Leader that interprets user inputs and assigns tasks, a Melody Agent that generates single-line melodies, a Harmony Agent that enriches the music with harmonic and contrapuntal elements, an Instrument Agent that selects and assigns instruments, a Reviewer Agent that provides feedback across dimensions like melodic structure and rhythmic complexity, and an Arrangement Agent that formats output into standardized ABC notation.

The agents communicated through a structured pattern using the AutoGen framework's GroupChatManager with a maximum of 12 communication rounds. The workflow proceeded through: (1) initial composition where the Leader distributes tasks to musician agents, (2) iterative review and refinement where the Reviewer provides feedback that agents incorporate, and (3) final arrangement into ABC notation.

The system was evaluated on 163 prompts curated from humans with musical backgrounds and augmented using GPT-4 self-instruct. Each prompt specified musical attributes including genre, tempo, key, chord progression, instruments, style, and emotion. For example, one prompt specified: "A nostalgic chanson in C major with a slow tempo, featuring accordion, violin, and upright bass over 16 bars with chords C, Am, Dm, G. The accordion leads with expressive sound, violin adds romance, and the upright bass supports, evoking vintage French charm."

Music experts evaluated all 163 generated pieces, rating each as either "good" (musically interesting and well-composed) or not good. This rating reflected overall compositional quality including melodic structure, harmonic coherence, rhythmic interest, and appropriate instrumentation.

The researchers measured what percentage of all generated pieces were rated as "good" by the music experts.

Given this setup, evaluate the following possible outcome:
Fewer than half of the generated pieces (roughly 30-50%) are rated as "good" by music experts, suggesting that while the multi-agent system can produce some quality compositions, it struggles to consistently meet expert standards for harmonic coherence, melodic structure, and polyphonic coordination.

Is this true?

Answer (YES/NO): NO